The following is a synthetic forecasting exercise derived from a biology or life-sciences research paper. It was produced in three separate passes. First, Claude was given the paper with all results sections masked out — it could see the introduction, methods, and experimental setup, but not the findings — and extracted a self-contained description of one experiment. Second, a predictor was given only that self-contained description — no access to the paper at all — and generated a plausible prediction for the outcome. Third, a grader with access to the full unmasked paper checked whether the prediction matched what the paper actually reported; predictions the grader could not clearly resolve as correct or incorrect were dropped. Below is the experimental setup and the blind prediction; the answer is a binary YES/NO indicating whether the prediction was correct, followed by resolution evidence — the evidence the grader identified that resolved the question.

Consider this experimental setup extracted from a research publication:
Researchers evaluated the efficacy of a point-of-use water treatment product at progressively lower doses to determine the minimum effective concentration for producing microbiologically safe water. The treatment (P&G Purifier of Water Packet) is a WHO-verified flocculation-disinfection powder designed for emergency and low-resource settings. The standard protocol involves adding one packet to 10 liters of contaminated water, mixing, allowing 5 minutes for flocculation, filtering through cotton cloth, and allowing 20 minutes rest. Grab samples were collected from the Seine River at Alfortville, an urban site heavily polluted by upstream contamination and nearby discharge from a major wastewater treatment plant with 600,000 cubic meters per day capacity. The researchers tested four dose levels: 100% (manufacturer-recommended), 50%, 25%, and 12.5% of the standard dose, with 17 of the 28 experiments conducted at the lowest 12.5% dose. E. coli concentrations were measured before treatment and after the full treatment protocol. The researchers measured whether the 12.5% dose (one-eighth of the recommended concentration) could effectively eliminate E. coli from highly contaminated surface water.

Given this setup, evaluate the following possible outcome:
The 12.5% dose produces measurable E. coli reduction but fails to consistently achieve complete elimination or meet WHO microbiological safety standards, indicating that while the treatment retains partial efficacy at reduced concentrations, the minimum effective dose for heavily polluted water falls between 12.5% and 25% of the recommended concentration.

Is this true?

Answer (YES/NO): NO